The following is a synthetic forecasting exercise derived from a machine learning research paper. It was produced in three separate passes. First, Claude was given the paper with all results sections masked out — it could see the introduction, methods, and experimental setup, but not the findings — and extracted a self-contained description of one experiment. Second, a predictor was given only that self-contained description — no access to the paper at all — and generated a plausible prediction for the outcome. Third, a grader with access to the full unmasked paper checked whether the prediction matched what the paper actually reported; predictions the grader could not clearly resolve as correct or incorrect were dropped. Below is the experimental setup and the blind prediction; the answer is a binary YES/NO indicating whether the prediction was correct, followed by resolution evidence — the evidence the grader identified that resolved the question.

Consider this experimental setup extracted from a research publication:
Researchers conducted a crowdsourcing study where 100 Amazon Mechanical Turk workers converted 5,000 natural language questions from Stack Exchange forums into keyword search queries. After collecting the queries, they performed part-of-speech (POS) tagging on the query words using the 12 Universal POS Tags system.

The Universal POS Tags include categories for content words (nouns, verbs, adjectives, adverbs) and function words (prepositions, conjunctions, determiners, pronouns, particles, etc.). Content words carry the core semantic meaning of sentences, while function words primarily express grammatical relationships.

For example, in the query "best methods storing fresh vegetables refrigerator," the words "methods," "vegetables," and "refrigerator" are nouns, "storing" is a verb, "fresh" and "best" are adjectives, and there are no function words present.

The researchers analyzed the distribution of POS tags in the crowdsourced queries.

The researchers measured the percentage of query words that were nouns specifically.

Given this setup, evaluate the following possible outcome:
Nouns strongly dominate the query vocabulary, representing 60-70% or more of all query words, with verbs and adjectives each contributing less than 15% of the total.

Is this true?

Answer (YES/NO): NO